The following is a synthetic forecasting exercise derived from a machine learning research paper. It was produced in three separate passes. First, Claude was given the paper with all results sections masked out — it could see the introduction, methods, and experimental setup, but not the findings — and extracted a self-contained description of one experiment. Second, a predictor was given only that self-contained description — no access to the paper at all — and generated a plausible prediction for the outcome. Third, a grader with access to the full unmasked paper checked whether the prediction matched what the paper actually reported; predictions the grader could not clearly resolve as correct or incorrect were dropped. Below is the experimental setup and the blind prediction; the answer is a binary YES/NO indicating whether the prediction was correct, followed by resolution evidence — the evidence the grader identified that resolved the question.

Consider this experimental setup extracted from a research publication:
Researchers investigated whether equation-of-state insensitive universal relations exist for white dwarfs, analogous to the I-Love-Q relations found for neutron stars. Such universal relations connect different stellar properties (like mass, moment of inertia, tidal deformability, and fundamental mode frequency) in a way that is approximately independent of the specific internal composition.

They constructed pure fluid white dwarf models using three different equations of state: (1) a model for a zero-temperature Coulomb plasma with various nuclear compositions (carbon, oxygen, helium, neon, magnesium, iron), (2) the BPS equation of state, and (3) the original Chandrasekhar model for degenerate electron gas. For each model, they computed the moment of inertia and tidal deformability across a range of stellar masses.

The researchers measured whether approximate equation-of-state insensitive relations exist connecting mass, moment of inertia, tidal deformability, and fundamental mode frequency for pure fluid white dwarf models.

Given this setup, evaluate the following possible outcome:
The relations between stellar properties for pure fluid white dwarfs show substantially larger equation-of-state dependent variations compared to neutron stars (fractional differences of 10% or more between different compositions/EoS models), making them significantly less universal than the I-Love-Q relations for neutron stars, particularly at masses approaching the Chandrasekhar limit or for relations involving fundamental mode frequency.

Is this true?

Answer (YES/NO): NO